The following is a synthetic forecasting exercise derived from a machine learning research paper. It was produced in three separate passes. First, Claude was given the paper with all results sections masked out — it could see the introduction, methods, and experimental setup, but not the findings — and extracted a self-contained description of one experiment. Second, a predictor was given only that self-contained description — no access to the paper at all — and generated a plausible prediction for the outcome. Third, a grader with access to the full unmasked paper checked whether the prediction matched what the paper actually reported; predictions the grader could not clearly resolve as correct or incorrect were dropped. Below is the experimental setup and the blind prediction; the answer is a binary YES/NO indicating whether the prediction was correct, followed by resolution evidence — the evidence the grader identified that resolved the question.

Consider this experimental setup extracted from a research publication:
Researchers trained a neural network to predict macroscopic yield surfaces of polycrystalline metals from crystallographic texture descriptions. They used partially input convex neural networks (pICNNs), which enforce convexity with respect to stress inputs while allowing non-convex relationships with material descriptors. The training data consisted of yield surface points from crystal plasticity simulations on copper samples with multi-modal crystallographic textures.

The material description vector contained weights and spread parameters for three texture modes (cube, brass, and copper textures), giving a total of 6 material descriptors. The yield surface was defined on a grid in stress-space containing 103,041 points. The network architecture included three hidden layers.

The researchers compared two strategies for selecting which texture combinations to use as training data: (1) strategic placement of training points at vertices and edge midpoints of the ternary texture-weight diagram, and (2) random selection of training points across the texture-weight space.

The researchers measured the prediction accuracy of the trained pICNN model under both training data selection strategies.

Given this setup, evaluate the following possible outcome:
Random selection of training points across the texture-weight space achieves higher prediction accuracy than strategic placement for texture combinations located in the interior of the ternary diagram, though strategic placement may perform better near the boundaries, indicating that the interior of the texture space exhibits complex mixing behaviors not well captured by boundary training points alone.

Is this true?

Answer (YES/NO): NO